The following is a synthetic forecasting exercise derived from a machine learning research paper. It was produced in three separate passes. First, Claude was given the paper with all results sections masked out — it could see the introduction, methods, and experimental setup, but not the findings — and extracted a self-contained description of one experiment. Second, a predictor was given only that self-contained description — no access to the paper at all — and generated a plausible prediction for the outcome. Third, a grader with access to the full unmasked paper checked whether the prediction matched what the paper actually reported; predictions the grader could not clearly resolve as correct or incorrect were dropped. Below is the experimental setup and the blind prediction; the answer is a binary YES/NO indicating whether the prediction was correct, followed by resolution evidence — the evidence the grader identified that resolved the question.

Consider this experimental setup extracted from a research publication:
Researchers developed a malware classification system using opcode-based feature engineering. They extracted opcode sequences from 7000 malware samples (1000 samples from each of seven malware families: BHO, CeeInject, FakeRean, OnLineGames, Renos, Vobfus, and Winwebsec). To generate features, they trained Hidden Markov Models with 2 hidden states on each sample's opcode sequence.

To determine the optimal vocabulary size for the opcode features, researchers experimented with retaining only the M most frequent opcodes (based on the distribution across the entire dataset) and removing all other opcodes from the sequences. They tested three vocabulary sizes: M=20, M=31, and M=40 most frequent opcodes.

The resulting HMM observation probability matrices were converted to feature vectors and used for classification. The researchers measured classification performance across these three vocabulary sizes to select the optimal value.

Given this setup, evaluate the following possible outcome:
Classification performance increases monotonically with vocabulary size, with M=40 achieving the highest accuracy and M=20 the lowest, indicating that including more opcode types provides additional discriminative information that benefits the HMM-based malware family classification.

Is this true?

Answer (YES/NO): NO